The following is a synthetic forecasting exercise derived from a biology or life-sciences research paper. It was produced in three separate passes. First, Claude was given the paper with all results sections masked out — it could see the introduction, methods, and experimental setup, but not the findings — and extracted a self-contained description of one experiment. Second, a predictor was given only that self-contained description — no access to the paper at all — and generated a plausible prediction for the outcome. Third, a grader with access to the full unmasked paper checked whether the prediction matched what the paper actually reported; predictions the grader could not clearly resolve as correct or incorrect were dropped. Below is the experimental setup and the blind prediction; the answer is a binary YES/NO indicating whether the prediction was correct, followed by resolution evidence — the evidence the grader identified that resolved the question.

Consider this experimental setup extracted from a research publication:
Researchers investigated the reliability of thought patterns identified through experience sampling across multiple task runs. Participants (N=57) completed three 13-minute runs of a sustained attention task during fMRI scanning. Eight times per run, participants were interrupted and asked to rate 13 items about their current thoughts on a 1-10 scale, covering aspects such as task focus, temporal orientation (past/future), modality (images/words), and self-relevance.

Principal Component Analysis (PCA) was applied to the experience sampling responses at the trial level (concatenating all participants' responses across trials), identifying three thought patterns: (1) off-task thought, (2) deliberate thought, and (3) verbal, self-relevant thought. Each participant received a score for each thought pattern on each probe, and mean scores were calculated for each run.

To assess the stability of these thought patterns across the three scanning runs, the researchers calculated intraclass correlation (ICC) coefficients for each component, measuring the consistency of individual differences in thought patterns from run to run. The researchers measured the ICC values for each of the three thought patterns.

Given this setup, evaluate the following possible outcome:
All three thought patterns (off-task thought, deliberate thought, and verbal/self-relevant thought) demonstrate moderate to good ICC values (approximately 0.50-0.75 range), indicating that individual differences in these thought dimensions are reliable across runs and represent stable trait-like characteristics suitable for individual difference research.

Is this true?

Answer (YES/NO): YES